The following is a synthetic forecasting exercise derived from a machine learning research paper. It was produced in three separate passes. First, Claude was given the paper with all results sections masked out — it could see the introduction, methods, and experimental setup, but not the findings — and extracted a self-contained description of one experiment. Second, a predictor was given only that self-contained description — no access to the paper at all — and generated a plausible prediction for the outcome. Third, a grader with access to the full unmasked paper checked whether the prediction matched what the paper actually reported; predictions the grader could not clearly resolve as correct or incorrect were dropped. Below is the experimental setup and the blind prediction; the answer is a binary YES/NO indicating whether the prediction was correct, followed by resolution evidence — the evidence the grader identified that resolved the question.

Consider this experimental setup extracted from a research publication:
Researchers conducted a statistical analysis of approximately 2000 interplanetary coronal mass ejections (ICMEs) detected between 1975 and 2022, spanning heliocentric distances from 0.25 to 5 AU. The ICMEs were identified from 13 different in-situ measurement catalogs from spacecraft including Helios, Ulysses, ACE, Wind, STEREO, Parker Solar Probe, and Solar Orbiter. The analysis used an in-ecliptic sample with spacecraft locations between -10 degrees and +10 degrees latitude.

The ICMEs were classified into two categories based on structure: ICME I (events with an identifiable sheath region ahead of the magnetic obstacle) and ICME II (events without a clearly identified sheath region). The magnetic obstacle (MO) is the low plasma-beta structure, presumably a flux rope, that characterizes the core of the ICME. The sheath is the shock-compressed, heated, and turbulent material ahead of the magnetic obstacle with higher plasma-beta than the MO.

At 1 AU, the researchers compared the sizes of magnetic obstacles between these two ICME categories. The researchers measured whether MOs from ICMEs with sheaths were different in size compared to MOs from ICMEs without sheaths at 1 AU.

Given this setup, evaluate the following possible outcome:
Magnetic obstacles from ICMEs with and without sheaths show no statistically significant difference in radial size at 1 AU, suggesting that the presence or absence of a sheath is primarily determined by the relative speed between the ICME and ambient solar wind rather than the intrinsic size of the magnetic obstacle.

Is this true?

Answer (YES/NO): NO